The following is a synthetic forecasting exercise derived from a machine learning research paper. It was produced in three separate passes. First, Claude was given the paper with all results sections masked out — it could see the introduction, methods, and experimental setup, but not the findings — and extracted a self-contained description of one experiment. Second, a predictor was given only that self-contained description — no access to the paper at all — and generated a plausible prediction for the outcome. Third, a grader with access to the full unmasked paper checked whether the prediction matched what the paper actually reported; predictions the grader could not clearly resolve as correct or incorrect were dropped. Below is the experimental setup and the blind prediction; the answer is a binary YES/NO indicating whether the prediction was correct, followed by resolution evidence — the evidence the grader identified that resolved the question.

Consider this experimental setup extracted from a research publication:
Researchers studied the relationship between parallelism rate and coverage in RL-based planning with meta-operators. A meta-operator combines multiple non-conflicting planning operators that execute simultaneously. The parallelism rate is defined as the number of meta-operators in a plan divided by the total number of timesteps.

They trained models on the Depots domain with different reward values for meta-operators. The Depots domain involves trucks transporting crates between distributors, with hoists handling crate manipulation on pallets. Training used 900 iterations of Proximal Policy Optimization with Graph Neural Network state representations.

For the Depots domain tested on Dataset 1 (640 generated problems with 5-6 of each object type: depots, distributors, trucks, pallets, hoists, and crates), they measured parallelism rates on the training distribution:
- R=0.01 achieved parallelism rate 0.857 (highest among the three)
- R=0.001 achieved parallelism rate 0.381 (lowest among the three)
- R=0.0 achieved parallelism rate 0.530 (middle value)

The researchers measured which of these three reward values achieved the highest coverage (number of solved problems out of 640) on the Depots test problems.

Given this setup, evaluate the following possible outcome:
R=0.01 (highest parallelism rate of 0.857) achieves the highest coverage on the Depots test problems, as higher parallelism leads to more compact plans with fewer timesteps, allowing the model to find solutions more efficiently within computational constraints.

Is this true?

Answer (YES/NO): NO